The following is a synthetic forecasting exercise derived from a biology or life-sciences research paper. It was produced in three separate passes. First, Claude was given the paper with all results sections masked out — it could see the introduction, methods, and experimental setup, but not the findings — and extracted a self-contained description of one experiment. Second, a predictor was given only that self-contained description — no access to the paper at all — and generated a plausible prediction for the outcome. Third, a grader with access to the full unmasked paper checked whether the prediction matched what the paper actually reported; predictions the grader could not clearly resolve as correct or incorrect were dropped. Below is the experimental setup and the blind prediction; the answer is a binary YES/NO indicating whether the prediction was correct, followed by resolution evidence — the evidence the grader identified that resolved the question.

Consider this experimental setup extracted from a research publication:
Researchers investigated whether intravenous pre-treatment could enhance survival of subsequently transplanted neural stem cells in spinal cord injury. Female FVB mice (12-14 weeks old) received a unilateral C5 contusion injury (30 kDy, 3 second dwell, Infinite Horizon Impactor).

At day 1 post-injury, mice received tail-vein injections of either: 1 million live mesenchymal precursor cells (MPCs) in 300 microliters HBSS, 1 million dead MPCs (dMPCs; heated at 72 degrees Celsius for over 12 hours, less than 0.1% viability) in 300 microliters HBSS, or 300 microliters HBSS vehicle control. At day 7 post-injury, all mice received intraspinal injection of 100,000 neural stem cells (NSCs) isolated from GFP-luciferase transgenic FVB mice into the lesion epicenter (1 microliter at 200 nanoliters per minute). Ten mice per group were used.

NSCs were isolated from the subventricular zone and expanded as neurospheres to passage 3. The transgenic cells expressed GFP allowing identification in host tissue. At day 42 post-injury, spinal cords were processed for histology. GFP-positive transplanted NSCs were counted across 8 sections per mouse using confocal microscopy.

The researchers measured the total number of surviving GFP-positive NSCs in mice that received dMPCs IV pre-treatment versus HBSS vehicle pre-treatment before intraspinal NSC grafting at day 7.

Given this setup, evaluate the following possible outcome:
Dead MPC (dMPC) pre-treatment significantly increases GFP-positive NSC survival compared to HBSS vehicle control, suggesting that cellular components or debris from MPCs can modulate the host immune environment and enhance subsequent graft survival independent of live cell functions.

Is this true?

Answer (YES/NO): NO